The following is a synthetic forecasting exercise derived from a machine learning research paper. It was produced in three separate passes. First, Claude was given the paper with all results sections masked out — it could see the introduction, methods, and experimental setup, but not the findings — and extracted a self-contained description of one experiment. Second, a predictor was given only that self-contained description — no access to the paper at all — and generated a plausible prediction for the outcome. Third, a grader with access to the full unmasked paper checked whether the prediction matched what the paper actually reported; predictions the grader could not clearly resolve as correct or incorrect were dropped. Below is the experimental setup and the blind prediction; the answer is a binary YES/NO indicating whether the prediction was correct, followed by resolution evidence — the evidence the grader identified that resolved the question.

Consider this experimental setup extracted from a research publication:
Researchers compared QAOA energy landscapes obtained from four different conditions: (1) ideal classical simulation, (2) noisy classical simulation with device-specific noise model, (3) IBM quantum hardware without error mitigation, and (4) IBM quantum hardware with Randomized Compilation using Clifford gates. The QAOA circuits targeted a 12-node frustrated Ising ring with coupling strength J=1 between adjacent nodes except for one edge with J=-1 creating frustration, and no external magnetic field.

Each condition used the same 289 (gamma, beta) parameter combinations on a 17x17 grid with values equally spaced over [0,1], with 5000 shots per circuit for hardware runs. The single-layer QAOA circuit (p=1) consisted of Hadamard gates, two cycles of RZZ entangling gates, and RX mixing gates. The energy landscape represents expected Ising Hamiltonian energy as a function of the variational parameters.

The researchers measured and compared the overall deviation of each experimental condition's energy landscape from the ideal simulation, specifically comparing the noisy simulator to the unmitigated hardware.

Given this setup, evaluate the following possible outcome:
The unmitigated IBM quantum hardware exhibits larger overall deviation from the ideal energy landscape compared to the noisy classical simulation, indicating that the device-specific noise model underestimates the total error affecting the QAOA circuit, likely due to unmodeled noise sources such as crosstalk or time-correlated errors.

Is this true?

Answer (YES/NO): YES